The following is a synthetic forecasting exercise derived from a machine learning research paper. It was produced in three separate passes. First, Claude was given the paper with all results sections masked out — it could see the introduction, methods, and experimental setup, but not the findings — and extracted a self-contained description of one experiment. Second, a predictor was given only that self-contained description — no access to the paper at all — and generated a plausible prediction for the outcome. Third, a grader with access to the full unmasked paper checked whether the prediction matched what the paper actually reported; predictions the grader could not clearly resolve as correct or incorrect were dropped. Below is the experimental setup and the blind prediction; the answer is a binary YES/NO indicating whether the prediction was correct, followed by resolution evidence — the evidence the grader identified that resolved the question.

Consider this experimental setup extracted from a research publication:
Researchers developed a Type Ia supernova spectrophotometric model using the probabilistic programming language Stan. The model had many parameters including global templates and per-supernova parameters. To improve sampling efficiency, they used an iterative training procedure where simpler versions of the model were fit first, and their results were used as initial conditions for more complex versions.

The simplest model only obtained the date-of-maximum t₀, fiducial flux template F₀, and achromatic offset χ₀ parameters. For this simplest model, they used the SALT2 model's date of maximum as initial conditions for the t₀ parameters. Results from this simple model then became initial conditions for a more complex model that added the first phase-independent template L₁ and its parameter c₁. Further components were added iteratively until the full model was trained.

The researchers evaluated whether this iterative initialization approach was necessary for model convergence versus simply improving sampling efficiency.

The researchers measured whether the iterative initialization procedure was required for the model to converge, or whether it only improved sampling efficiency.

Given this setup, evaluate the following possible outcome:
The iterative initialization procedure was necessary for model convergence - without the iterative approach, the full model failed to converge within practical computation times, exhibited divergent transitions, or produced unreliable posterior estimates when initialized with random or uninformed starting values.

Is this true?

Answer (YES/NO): NO